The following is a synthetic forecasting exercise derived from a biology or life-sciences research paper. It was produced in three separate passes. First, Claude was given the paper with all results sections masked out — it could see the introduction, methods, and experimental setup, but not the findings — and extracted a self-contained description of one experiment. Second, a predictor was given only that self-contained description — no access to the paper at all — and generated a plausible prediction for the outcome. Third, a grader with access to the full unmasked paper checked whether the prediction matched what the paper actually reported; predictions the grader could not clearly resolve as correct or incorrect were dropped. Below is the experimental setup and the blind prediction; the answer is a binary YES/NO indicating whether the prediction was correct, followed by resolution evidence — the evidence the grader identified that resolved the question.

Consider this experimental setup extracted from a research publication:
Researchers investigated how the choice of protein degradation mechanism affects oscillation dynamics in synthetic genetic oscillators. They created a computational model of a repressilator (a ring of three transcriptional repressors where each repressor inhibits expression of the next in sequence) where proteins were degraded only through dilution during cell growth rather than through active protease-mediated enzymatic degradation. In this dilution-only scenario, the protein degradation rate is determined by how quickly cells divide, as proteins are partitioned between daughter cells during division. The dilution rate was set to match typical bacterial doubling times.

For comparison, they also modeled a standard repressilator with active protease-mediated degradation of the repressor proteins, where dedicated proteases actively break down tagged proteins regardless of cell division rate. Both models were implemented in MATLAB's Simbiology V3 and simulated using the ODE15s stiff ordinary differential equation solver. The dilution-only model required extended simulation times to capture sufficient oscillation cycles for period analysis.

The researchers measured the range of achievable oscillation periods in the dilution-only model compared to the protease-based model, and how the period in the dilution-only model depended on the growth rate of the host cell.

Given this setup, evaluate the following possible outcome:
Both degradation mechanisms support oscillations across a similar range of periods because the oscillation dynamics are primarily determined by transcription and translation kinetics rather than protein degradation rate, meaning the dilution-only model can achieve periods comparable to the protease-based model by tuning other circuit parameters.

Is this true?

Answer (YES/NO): NO